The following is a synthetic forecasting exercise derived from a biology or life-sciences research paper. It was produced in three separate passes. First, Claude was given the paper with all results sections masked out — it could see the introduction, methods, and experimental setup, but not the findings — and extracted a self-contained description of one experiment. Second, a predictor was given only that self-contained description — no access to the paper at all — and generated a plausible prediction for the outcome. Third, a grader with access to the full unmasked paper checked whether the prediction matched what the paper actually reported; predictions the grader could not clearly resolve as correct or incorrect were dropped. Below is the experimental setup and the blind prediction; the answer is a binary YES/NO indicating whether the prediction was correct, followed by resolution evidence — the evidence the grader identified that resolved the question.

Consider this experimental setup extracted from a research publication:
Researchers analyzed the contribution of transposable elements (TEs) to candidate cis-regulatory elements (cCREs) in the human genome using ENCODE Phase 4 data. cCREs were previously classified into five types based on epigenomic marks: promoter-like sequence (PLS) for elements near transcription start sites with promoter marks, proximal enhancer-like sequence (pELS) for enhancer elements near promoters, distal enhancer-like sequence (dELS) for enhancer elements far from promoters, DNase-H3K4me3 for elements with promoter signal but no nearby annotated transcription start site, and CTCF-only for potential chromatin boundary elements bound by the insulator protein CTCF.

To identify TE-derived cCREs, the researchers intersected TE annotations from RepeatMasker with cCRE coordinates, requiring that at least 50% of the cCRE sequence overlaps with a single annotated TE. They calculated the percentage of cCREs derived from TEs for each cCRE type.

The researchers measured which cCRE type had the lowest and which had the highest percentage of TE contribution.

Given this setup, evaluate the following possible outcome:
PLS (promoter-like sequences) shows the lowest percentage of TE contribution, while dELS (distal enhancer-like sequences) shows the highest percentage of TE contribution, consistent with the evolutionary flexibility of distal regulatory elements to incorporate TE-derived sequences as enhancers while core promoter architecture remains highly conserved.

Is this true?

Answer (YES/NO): NO